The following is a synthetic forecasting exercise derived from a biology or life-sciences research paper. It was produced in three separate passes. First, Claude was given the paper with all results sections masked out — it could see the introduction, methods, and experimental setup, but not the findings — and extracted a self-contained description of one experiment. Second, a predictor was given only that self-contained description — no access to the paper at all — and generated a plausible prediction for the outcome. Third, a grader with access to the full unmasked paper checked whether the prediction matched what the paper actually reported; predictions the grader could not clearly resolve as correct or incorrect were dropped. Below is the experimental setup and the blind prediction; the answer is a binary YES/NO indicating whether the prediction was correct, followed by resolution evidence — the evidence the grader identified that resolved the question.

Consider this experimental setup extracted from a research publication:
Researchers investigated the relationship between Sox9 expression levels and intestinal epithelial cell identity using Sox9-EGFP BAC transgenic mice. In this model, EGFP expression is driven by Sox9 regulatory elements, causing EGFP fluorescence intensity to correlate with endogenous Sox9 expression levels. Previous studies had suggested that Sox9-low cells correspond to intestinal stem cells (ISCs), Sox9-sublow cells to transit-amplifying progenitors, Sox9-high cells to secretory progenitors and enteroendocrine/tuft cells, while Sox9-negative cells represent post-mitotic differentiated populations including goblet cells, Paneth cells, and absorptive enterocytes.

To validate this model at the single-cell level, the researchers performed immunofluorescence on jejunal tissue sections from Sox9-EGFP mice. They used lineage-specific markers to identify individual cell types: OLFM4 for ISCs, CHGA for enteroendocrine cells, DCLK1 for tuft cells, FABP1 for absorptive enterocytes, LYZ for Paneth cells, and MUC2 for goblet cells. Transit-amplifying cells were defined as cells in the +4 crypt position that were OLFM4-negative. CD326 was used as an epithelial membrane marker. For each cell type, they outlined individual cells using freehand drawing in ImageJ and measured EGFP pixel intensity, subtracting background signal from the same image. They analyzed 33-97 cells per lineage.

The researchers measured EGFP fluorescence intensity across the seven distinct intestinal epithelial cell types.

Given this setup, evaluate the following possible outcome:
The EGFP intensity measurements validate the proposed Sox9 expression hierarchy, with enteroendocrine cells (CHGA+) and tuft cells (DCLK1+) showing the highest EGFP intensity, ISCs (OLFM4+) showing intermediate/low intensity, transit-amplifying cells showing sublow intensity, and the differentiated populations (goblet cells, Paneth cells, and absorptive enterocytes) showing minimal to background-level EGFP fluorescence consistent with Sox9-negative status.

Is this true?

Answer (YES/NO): YES